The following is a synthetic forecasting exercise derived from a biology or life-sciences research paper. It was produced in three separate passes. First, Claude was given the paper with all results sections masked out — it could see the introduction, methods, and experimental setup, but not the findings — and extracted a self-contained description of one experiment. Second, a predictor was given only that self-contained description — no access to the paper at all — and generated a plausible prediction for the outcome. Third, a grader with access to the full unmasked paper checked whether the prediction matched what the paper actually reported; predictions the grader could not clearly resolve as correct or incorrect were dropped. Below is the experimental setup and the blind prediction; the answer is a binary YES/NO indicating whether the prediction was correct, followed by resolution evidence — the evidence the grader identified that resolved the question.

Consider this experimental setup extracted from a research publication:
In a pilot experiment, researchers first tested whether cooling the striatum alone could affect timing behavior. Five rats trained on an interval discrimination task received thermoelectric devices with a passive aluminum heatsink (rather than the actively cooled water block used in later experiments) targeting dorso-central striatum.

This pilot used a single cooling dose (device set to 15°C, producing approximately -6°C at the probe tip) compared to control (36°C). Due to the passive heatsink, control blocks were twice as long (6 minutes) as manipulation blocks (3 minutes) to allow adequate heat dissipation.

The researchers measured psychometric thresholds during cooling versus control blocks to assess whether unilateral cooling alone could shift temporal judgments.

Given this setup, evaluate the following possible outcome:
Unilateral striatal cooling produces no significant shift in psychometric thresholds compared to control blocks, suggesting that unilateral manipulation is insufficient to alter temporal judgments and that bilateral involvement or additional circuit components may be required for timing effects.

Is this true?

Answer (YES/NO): NO